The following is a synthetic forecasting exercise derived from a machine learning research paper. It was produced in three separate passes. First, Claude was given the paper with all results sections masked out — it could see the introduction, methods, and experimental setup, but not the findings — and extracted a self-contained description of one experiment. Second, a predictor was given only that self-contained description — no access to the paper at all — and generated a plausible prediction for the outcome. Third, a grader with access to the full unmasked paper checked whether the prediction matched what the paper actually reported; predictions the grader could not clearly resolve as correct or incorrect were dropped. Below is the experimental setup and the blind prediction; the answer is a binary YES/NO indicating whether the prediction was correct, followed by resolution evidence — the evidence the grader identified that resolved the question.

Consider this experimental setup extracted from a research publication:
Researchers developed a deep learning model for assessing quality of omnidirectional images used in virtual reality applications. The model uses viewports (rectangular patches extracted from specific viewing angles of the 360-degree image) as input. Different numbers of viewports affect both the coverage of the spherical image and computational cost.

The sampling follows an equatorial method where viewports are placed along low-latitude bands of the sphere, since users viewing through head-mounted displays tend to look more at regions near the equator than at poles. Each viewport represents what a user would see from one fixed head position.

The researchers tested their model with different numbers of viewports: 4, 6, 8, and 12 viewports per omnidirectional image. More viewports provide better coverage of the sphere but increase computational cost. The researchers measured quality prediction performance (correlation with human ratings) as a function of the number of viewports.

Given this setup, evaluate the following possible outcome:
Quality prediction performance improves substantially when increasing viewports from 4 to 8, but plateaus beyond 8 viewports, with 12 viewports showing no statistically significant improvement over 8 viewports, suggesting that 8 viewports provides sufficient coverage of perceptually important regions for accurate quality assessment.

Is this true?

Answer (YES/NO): NO